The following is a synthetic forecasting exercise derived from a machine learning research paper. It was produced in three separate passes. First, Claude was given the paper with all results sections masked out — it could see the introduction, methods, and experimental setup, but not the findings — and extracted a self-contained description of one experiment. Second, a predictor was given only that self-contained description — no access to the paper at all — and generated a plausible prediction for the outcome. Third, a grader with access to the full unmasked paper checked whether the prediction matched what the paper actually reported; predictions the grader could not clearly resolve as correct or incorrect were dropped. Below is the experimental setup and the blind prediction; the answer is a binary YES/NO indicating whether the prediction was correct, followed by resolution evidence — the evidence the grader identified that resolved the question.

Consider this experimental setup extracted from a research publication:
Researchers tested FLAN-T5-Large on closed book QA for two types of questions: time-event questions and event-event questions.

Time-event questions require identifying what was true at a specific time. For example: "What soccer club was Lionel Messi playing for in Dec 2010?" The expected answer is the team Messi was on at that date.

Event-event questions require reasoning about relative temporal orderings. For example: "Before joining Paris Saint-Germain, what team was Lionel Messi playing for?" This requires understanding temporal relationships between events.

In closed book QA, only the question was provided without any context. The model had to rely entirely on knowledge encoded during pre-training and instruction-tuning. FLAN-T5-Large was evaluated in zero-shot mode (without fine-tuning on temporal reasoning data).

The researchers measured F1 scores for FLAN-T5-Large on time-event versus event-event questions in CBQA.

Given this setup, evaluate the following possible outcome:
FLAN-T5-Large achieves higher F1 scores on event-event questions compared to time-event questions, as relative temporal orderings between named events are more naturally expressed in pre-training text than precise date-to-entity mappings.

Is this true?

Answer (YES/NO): YES